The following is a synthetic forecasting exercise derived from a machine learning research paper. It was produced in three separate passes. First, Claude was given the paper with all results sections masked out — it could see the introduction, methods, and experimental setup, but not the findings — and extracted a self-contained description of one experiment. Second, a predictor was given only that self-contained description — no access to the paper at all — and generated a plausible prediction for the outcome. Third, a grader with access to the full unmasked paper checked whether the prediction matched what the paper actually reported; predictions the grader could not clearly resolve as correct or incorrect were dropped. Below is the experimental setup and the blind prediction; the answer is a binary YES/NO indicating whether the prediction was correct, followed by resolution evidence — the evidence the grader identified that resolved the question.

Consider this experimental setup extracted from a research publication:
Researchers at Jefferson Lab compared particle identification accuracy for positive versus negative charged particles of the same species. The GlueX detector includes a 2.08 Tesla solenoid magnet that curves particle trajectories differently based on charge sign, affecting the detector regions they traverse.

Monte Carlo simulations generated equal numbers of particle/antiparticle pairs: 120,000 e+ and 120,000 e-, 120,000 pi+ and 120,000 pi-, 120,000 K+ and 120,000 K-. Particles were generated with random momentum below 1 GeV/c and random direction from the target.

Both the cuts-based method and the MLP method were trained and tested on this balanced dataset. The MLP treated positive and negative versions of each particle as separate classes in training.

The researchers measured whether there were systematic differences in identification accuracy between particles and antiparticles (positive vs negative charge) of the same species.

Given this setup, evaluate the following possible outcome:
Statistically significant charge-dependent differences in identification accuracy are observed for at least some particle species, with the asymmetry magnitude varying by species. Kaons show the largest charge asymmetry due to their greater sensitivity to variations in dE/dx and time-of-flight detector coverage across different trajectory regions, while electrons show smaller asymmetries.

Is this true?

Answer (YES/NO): NO